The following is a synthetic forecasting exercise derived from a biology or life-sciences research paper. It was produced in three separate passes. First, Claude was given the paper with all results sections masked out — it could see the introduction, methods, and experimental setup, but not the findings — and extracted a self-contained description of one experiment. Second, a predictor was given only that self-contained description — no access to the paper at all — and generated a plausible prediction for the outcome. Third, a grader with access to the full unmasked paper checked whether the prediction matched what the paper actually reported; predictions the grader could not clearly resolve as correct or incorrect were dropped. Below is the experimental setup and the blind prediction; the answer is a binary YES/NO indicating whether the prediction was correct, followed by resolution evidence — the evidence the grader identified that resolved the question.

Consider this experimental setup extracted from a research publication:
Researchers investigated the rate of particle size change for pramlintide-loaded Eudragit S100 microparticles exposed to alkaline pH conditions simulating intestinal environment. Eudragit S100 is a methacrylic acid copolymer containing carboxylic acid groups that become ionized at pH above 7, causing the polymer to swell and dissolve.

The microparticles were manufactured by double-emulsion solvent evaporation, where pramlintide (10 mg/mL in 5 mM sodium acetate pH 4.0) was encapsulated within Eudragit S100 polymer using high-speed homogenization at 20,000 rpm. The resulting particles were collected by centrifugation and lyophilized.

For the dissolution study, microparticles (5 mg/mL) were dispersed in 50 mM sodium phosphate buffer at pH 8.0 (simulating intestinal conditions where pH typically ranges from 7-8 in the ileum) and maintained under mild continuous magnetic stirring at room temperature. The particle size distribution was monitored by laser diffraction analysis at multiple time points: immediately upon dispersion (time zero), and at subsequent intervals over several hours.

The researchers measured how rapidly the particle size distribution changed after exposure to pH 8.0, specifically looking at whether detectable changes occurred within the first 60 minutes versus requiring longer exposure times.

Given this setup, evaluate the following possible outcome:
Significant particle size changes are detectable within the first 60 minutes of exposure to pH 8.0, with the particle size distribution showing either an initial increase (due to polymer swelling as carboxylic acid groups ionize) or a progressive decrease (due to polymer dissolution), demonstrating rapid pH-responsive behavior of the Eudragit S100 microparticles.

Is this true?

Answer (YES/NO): NO